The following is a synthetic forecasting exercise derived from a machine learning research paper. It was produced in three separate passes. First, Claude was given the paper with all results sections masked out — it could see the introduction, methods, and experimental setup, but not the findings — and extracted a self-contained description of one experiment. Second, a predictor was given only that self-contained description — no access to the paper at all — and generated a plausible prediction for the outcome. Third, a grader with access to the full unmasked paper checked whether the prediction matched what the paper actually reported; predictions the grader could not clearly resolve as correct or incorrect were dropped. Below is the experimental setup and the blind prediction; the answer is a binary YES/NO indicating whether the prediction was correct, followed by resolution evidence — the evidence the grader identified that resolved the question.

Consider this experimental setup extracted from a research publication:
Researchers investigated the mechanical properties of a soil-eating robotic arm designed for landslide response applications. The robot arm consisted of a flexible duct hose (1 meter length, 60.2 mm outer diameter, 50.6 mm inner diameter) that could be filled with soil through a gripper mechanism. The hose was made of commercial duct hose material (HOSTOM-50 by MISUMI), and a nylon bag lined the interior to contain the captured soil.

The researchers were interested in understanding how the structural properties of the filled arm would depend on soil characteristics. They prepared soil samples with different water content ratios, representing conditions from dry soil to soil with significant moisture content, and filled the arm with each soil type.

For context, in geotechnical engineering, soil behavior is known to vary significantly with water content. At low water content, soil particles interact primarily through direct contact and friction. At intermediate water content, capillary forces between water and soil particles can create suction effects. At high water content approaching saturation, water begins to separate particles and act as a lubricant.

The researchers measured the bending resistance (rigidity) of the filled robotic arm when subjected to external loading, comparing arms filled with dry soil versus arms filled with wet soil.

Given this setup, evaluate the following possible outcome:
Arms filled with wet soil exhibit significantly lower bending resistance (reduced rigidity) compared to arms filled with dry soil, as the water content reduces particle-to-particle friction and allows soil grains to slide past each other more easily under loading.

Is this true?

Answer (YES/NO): NO